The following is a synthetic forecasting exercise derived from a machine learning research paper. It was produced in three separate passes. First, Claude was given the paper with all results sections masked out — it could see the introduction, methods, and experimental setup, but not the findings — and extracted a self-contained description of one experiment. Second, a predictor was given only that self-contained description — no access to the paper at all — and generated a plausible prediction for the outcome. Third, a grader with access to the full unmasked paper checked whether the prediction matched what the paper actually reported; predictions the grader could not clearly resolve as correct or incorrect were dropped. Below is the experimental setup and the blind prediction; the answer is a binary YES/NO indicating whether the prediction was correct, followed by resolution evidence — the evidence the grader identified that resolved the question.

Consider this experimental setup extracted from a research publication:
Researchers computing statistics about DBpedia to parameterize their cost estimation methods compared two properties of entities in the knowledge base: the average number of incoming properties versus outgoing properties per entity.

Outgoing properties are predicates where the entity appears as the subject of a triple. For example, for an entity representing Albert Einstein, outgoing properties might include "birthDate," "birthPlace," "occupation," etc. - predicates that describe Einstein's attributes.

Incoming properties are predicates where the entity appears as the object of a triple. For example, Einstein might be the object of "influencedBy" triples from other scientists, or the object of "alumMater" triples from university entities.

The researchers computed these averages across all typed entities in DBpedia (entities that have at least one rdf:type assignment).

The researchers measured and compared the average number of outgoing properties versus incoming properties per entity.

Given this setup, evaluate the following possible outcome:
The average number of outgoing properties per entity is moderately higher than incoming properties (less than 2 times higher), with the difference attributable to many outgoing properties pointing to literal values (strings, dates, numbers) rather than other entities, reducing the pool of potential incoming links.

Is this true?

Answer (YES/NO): NO